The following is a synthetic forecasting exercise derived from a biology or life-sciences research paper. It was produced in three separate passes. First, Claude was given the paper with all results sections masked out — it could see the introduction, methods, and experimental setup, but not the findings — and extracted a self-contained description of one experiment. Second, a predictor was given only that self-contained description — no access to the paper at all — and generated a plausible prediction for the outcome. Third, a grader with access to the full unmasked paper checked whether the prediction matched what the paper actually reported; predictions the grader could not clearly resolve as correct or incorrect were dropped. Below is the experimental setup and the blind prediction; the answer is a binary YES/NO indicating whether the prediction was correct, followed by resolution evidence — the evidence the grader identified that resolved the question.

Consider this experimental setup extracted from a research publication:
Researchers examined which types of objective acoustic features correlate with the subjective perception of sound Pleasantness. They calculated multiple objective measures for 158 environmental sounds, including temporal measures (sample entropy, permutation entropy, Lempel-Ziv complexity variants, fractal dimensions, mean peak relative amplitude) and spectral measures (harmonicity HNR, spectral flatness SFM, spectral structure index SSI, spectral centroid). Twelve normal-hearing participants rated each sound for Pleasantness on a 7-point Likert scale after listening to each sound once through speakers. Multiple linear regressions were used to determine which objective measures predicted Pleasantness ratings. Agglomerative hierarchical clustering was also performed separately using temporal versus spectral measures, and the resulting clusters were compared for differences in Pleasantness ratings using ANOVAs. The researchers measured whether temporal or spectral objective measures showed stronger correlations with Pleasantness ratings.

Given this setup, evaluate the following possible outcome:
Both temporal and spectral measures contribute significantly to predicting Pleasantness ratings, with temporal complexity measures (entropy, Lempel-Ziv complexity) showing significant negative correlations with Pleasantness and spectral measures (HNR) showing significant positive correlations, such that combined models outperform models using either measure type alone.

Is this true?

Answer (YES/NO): NO